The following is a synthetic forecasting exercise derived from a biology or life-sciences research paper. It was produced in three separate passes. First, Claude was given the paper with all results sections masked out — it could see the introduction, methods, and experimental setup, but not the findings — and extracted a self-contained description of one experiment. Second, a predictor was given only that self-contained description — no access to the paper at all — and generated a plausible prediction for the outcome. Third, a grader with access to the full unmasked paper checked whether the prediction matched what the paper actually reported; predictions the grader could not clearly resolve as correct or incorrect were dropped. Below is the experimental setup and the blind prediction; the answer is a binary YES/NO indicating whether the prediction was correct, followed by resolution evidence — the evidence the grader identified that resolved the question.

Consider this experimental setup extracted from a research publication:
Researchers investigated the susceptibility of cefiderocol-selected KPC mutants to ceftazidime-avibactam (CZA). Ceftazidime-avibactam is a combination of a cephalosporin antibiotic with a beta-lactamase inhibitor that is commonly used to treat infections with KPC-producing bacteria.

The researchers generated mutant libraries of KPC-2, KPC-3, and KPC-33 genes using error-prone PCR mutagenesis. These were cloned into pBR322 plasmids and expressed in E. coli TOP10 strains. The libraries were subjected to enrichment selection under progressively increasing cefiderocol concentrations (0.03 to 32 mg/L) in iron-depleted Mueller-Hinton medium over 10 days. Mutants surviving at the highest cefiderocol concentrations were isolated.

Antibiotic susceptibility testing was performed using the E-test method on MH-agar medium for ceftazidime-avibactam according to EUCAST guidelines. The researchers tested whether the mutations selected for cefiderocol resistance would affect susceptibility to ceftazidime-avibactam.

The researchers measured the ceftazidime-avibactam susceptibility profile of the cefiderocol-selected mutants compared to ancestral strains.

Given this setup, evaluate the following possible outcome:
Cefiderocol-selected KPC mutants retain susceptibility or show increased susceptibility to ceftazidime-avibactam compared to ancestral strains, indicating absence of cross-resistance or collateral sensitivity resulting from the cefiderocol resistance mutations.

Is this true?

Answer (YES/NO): NO